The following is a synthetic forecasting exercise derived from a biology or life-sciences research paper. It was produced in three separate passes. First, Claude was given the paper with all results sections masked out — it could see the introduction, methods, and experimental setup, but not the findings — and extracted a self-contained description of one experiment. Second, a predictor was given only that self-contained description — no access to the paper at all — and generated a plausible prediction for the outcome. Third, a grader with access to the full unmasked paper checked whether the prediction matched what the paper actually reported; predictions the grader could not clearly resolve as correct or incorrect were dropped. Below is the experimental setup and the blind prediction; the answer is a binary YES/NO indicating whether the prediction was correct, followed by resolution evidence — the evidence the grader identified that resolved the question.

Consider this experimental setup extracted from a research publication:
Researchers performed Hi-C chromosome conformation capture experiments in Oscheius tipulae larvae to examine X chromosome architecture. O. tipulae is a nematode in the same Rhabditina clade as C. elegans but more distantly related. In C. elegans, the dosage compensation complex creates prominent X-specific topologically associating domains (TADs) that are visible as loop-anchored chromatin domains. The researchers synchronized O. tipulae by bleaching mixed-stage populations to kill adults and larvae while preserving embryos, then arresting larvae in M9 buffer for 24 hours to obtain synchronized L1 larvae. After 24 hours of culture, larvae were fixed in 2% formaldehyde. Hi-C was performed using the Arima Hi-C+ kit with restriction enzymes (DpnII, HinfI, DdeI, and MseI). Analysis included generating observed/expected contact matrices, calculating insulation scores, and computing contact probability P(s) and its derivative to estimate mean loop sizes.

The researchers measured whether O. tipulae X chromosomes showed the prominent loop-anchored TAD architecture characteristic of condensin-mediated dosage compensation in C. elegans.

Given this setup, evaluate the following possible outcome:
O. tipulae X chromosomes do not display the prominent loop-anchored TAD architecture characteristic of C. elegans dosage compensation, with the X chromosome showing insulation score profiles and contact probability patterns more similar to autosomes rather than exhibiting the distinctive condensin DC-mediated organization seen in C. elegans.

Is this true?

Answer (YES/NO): YES